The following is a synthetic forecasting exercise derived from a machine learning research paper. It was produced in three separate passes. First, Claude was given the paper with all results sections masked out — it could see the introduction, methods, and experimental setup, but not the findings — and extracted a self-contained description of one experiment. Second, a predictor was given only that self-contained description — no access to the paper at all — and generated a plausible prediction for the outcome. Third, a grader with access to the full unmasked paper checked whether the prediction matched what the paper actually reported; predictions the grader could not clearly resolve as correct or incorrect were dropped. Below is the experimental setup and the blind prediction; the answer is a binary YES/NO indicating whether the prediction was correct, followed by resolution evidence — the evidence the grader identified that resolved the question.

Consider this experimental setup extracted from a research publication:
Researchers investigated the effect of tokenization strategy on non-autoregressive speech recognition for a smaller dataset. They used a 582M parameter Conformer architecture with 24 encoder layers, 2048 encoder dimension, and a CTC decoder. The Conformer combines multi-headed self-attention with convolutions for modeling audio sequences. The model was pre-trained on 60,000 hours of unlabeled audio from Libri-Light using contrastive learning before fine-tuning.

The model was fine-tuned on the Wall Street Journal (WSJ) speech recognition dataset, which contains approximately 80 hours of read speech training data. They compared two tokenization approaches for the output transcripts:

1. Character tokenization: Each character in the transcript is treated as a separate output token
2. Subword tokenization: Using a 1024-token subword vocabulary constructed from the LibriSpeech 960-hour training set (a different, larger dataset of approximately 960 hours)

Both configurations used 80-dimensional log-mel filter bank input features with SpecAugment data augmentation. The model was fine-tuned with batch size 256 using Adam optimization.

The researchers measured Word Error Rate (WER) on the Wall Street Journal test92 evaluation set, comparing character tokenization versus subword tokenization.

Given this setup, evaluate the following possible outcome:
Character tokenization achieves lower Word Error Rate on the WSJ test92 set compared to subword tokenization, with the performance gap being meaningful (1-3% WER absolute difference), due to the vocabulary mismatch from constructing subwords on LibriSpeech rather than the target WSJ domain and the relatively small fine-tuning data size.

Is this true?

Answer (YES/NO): YES